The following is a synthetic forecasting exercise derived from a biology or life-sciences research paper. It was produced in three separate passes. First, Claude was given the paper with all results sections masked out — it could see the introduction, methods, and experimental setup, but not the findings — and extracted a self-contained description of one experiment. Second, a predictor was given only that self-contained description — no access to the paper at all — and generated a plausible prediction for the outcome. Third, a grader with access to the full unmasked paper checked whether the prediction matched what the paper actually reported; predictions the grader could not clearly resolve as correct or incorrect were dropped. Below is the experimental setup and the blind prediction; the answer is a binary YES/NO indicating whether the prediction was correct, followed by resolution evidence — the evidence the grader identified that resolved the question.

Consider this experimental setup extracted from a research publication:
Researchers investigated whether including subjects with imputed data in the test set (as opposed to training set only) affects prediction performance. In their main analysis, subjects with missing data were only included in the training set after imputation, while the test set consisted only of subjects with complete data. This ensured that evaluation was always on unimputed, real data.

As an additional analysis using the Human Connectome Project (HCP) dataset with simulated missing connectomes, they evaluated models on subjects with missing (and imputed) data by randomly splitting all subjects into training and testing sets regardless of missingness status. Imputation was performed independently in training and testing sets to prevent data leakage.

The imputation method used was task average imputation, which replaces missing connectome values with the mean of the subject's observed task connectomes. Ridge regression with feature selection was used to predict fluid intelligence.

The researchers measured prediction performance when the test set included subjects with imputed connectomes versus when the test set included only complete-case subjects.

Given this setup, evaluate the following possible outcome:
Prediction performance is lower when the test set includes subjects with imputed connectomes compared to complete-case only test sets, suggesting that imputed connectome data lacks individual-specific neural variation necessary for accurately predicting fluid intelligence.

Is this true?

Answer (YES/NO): NO